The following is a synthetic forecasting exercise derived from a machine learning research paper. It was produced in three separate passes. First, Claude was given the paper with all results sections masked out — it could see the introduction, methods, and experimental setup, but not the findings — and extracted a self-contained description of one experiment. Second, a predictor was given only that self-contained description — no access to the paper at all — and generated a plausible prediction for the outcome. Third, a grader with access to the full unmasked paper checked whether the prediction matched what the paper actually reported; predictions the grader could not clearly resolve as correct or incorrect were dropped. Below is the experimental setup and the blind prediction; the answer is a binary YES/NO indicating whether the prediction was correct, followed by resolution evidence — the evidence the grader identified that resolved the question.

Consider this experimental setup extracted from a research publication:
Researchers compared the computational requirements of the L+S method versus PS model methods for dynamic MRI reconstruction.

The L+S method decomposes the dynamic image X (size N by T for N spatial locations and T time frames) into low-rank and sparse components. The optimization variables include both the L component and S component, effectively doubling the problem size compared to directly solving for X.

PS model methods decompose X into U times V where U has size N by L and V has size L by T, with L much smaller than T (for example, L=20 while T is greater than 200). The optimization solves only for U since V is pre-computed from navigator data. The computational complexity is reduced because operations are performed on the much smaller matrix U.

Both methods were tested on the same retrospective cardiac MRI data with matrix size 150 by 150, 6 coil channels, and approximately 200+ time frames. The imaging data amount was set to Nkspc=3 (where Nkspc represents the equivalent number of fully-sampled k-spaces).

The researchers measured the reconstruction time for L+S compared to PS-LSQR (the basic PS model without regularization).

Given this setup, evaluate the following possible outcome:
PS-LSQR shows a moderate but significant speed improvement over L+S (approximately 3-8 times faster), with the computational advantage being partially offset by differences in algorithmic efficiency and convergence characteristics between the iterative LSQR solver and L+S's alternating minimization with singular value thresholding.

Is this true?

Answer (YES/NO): NO